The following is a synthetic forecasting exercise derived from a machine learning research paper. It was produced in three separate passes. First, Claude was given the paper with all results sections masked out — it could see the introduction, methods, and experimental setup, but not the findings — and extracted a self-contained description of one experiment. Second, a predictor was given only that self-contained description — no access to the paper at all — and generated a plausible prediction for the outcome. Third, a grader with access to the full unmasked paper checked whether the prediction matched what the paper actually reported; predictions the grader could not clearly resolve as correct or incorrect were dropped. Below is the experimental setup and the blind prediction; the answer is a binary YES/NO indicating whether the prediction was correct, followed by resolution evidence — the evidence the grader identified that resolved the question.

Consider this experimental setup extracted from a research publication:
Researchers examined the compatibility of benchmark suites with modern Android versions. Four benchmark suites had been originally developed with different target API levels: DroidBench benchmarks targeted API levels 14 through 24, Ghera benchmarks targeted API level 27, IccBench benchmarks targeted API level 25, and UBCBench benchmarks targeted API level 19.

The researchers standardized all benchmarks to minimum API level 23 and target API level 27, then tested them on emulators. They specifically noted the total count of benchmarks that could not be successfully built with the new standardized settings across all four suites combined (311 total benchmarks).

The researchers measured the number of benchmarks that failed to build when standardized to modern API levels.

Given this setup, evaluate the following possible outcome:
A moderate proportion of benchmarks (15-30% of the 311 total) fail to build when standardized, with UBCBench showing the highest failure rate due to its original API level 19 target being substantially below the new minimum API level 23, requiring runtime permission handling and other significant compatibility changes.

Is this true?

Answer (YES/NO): NO